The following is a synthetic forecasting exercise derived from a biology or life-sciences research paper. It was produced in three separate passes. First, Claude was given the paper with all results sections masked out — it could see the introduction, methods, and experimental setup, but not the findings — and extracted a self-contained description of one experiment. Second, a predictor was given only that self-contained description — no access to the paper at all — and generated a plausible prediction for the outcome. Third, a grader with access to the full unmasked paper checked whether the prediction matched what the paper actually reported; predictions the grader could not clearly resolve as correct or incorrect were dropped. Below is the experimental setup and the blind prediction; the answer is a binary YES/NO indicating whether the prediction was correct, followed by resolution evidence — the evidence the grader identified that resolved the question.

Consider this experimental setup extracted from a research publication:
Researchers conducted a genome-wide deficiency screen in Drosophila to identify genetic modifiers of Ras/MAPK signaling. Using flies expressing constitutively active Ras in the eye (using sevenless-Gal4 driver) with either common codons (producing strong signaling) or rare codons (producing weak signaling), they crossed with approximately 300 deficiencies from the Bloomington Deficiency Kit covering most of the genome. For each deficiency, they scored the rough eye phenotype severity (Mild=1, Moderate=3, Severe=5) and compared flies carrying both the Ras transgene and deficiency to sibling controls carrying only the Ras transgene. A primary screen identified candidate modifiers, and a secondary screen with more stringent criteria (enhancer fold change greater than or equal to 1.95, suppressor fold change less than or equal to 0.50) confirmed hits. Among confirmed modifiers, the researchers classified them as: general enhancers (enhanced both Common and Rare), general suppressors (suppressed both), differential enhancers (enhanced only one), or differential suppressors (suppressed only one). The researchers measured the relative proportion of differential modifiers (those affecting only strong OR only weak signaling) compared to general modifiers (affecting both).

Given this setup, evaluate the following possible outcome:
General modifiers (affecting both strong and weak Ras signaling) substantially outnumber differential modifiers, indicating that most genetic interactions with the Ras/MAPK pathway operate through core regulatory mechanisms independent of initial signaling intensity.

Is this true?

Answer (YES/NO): YES